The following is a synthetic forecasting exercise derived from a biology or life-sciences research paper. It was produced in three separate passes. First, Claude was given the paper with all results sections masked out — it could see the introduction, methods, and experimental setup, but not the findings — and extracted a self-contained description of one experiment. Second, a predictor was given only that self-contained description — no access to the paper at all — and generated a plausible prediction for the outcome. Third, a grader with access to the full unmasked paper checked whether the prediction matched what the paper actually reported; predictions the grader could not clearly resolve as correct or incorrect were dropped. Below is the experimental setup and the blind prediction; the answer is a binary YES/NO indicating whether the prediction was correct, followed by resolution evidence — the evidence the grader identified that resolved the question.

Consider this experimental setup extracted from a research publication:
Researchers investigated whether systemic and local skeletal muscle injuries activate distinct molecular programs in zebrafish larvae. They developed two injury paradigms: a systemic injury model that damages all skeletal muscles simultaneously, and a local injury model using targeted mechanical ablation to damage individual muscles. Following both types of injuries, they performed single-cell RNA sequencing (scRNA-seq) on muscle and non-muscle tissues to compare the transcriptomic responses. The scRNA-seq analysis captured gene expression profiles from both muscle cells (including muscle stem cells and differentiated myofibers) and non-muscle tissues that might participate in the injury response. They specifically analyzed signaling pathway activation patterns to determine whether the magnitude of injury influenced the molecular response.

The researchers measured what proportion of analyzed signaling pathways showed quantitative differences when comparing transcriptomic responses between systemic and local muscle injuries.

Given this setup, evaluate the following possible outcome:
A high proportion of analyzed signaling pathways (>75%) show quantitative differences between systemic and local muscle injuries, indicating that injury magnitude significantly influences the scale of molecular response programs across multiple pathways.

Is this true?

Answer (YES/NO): YES